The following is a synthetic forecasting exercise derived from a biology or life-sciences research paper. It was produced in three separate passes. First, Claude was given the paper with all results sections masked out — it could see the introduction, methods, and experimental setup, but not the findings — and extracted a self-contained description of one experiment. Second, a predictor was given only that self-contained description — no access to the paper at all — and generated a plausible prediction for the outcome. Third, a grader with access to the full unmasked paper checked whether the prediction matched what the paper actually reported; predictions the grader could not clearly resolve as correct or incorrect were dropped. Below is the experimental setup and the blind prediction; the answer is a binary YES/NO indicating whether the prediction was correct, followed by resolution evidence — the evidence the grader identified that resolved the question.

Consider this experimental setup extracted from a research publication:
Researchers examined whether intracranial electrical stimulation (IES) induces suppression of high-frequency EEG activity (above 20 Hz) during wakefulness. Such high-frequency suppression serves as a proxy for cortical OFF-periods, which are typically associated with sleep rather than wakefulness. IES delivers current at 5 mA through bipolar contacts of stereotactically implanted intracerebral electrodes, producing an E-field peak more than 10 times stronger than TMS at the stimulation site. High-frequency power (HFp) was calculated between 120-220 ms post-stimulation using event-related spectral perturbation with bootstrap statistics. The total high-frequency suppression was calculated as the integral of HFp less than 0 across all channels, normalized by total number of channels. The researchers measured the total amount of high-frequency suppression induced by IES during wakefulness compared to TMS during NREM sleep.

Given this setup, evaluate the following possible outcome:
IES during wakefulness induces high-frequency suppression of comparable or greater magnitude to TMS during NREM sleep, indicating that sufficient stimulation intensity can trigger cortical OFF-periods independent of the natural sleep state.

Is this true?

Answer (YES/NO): YES